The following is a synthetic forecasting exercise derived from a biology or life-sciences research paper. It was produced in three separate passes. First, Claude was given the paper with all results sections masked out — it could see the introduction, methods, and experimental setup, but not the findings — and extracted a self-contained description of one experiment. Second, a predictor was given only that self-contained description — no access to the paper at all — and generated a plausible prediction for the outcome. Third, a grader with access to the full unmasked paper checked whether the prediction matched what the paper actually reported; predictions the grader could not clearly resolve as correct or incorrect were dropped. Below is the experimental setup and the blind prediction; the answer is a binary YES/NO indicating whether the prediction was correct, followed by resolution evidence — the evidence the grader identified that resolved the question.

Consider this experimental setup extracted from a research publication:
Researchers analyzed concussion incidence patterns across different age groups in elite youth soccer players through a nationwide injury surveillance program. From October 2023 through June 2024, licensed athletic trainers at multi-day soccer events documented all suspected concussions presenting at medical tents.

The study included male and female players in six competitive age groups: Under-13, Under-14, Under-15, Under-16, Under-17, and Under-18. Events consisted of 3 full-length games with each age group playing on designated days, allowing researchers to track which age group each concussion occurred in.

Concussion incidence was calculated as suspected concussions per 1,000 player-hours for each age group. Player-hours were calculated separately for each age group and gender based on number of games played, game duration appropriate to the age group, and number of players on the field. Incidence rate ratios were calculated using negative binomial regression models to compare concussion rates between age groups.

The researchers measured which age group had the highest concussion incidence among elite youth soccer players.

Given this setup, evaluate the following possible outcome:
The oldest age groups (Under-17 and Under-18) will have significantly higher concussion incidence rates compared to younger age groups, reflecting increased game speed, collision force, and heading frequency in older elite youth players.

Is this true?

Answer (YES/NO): NO